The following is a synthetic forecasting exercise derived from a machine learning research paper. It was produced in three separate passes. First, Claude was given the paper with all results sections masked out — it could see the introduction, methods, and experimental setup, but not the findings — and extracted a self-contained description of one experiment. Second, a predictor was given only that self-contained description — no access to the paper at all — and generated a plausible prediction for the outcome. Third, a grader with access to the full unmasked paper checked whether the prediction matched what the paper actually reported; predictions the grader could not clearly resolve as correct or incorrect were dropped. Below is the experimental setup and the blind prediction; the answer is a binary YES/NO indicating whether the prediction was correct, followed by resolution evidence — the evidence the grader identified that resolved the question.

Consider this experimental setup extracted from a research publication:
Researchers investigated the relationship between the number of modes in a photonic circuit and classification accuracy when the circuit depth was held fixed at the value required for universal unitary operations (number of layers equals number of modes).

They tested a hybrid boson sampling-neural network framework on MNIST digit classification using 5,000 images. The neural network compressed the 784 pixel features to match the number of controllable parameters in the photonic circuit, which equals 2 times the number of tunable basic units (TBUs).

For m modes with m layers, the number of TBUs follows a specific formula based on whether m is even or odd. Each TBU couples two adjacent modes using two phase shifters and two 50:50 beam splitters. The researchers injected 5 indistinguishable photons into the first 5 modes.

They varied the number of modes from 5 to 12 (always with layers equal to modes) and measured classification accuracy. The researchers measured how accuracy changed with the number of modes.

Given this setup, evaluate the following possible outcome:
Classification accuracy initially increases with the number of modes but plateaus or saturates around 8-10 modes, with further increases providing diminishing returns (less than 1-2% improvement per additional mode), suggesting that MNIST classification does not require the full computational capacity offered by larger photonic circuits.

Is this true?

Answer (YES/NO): NO